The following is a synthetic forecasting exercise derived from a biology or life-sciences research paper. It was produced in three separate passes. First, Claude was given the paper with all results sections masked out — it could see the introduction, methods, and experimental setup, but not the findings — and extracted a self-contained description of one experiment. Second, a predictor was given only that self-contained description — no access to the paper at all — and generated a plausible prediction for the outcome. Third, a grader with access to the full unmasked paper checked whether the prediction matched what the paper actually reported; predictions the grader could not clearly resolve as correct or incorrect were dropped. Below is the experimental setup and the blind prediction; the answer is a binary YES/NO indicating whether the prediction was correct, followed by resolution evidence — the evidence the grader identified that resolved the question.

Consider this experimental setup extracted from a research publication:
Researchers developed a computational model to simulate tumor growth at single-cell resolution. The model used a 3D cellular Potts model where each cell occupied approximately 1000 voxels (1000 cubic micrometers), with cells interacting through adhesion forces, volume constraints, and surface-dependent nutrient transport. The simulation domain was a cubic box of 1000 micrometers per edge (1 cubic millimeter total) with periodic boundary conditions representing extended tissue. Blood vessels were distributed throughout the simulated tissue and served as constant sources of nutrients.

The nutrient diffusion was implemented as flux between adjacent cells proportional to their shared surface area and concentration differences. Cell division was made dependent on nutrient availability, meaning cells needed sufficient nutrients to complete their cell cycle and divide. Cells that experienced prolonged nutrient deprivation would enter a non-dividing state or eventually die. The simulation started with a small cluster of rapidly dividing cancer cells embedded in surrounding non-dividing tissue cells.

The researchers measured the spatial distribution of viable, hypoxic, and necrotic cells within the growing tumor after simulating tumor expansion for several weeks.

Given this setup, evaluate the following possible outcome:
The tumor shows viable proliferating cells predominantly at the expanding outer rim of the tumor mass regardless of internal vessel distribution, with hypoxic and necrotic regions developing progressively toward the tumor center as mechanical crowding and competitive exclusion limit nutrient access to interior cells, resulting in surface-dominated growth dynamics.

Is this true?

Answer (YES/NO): NO